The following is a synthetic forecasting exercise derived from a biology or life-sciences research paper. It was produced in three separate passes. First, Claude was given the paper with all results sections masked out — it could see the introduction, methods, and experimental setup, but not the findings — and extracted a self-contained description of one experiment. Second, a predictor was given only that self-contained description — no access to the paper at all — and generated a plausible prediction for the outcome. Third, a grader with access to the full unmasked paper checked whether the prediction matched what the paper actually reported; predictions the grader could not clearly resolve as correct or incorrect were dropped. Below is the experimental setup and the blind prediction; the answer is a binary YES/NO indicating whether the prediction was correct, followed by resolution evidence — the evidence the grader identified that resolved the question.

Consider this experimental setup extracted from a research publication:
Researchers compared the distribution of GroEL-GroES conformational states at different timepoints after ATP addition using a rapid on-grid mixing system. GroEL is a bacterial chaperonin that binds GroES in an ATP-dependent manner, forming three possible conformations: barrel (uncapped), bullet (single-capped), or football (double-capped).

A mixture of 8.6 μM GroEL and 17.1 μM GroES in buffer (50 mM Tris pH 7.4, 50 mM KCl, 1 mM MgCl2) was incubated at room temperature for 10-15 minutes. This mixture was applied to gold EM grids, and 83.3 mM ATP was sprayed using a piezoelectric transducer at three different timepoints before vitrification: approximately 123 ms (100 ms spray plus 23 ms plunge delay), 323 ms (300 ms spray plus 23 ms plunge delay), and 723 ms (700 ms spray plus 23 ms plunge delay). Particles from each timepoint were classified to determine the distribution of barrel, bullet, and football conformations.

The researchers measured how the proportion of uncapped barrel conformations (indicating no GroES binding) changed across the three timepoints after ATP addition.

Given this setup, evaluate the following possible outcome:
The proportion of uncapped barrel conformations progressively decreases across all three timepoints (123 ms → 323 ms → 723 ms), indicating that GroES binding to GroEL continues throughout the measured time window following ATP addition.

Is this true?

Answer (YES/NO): NO